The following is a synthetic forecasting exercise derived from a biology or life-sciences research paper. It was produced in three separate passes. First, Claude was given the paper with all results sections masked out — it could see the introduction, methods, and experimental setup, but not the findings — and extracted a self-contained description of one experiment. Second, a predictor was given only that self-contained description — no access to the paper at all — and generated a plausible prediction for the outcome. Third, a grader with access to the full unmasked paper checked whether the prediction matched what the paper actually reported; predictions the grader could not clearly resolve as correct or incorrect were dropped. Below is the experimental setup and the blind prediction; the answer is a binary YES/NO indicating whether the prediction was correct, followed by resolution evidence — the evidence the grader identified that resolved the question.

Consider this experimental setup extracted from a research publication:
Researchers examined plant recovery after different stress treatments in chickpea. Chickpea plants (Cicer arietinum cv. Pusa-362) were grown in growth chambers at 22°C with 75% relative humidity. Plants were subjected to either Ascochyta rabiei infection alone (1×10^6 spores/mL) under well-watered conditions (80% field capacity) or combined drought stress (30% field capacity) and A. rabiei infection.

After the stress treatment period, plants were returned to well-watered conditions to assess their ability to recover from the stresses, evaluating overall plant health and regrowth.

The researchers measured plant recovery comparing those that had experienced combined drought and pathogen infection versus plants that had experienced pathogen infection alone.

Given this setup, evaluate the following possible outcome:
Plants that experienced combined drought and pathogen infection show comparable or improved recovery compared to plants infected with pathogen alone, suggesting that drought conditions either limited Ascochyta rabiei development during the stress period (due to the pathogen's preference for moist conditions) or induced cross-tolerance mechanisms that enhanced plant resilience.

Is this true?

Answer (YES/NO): YES